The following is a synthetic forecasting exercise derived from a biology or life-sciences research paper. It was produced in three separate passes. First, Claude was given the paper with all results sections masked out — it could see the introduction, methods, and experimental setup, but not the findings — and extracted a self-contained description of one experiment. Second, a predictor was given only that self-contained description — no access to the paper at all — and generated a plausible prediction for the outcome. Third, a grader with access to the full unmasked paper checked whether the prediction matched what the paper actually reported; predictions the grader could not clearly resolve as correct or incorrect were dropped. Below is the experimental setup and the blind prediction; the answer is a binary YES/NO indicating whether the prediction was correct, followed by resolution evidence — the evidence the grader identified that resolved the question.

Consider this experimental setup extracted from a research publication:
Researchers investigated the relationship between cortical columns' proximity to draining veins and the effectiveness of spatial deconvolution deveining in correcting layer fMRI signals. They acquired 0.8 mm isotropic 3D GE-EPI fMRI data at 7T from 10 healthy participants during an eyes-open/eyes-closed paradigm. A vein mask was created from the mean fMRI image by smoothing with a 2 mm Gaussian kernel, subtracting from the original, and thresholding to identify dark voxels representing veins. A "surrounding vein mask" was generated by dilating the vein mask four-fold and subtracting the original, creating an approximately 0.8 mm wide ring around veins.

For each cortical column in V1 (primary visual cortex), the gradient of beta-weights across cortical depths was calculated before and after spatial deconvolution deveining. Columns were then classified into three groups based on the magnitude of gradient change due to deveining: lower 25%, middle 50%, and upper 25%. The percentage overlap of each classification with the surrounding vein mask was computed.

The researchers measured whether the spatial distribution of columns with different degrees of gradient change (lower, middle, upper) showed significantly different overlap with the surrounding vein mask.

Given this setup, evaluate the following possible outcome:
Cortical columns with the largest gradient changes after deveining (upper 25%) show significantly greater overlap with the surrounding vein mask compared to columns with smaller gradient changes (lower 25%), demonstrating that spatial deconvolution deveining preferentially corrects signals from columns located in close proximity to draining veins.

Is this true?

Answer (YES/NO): YES